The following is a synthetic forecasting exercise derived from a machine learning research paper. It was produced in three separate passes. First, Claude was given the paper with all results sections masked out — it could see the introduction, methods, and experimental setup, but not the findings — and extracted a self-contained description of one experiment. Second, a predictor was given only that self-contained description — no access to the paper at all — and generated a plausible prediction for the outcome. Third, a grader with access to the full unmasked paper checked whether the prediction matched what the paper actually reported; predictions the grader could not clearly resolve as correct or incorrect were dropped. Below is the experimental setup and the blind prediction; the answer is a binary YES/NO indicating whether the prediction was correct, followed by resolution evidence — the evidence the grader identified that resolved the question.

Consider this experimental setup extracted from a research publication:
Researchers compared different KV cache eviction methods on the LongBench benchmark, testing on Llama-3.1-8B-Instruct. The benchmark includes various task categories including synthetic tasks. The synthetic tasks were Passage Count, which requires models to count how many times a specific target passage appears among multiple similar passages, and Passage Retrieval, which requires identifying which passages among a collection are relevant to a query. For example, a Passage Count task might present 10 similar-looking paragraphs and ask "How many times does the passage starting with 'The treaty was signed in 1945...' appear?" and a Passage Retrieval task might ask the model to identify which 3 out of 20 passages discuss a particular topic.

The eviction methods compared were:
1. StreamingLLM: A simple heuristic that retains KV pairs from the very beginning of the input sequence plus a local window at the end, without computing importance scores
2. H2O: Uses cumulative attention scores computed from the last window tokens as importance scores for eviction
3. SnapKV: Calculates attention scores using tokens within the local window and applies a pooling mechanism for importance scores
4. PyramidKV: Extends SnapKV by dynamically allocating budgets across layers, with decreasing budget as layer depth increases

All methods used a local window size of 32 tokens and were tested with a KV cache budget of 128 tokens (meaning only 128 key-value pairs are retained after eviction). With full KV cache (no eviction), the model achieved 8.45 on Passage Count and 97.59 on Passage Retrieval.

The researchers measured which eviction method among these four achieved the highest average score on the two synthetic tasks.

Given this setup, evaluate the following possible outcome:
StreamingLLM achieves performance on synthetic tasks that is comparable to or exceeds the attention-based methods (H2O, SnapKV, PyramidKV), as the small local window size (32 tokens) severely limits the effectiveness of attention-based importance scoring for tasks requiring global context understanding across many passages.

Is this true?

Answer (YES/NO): YES